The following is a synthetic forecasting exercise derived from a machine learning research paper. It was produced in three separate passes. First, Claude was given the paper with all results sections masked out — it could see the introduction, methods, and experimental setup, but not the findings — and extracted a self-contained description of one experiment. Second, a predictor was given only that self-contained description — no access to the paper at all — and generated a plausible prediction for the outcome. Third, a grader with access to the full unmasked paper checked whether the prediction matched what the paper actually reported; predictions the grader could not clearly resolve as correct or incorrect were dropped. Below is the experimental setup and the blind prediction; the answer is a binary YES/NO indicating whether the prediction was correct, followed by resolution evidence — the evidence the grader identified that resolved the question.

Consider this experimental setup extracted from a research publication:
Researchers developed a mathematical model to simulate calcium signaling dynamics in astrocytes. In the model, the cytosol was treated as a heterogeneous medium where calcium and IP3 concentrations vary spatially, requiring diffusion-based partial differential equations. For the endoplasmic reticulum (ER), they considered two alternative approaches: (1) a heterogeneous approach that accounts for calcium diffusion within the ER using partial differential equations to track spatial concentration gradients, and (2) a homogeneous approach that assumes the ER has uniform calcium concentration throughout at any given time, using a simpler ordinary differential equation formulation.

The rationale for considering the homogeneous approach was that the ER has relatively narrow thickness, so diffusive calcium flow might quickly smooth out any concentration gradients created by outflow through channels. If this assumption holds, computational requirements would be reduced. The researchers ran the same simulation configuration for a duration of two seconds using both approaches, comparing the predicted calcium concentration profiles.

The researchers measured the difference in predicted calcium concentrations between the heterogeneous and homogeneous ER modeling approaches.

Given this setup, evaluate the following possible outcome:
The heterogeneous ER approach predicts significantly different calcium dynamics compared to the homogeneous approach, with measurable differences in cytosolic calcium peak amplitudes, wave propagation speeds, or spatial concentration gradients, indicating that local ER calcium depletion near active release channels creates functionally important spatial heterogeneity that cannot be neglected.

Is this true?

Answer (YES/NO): NO